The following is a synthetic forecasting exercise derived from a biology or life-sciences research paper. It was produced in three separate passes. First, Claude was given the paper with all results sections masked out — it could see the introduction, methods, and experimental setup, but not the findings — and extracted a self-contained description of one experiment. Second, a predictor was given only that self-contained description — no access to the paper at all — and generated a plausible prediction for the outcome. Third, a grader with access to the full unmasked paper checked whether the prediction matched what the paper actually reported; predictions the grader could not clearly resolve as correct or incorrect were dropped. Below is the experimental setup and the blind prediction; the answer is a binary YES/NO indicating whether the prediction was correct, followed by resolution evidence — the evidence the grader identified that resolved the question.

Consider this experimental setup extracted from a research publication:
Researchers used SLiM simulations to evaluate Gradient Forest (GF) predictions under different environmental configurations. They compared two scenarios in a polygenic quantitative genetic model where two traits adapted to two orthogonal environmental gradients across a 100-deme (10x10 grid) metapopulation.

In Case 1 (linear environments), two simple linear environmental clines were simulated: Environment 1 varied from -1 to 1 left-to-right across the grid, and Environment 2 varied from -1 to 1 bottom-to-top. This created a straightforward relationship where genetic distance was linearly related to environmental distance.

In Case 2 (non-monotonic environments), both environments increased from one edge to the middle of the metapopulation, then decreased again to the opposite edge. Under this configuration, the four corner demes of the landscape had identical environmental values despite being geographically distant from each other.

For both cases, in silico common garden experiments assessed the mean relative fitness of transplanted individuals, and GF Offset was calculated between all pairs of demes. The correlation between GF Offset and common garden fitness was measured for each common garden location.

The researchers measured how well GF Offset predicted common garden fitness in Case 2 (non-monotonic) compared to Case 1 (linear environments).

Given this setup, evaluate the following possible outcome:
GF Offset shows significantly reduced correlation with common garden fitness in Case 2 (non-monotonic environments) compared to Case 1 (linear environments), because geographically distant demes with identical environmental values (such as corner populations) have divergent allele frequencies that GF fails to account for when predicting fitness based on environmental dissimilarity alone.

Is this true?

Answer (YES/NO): NO